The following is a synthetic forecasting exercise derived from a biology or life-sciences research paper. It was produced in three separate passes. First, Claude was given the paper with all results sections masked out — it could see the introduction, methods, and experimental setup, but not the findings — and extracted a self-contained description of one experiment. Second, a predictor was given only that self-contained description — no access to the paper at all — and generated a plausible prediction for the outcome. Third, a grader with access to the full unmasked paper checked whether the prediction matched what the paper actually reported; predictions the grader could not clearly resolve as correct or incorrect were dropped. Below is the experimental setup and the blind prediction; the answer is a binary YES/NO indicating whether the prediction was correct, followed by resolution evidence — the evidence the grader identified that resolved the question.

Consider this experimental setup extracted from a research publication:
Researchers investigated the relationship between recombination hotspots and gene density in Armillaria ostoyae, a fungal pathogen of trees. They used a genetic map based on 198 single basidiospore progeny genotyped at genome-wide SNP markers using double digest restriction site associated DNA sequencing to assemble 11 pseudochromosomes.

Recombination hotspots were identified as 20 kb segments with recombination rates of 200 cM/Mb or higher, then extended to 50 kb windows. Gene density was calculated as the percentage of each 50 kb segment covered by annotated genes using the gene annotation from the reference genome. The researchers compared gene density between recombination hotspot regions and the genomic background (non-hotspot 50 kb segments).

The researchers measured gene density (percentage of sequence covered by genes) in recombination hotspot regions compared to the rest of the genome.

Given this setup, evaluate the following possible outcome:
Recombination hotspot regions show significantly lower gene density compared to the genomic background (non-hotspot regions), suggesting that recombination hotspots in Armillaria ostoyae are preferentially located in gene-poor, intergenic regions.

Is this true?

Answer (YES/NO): YES